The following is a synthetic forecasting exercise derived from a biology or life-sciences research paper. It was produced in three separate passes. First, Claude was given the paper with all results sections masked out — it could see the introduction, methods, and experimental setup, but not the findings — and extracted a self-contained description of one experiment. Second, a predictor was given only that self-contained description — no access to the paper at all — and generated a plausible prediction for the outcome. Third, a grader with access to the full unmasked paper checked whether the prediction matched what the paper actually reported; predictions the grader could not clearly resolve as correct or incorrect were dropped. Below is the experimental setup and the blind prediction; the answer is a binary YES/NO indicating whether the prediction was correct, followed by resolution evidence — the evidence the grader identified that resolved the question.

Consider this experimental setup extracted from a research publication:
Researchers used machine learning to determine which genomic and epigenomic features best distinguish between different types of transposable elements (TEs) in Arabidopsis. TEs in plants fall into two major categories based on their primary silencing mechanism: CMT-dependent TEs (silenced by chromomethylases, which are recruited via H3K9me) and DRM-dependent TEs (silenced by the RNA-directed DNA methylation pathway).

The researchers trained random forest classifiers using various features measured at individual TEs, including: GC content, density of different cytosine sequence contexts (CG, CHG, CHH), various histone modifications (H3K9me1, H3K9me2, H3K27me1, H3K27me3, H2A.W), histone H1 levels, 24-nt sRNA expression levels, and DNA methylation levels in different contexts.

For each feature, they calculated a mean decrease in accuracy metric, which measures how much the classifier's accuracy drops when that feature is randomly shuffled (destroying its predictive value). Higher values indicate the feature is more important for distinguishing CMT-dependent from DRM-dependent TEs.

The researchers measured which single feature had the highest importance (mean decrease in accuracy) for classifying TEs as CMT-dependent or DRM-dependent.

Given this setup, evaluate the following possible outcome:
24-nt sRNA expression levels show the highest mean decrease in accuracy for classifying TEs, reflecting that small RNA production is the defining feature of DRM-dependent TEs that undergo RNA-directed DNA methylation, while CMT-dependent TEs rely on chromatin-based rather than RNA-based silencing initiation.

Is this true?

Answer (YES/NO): NO